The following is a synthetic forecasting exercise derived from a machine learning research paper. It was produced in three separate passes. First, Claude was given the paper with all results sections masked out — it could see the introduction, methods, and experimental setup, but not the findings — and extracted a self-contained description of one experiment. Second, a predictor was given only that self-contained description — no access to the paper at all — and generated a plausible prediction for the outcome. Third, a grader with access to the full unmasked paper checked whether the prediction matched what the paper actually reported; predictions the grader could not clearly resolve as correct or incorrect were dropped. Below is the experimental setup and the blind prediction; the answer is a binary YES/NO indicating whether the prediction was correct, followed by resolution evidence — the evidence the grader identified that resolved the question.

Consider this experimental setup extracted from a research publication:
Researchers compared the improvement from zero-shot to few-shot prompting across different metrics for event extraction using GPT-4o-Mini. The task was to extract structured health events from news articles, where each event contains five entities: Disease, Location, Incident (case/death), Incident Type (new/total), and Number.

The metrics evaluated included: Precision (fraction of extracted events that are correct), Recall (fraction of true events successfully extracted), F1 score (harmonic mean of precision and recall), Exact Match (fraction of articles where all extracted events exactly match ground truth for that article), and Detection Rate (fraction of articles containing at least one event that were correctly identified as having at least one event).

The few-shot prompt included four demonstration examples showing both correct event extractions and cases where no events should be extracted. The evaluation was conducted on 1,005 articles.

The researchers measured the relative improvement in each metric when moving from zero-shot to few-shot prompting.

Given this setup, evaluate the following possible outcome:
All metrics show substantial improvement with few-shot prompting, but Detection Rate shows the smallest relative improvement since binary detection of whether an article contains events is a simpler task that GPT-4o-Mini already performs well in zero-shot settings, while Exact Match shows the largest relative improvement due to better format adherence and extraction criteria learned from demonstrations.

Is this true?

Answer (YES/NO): NO